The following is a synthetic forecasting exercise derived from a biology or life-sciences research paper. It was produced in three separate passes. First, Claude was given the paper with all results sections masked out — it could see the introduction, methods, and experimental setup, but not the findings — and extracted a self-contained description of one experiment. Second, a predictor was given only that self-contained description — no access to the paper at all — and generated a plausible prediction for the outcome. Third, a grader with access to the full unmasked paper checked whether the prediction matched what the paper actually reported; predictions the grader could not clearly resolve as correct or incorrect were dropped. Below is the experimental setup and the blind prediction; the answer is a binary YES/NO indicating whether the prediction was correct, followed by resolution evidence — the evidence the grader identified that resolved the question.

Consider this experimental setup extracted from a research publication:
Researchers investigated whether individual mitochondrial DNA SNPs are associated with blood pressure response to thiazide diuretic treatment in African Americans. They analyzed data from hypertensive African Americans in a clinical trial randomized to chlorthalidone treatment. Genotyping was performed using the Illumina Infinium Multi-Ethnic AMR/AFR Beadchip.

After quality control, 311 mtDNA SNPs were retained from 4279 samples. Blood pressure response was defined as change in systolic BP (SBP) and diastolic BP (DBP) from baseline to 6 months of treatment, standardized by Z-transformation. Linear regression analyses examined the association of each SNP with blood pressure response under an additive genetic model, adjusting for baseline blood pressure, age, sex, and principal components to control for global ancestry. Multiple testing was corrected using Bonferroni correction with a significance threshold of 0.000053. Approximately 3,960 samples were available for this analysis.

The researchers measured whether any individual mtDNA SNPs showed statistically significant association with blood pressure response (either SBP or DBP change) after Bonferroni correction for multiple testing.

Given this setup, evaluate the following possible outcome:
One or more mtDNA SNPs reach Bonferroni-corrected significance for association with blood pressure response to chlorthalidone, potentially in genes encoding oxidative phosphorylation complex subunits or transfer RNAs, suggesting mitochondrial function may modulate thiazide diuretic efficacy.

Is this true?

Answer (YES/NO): NO